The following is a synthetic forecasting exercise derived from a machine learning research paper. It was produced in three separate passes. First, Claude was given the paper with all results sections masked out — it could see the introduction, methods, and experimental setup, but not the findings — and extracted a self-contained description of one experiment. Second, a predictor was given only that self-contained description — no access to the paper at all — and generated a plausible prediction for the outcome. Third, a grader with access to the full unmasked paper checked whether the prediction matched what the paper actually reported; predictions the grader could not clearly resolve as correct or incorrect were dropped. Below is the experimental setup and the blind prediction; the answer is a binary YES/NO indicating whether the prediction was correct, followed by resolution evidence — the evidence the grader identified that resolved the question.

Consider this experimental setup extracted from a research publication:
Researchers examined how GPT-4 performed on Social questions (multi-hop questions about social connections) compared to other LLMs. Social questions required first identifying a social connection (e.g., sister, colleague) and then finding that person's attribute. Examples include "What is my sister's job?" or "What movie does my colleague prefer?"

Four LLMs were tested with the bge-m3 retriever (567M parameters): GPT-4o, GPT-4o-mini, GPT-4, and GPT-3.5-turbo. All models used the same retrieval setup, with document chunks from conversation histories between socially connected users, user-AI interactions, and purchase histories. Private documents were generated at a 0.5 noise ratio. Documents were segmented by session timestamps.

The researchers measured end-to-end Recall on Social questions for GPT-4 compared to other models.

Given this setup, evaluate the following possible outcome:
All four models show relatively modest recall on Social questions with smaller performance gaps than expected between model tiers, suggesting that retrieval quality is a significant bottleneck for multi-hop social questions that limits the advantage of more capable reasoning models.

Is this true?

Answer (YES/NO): NO